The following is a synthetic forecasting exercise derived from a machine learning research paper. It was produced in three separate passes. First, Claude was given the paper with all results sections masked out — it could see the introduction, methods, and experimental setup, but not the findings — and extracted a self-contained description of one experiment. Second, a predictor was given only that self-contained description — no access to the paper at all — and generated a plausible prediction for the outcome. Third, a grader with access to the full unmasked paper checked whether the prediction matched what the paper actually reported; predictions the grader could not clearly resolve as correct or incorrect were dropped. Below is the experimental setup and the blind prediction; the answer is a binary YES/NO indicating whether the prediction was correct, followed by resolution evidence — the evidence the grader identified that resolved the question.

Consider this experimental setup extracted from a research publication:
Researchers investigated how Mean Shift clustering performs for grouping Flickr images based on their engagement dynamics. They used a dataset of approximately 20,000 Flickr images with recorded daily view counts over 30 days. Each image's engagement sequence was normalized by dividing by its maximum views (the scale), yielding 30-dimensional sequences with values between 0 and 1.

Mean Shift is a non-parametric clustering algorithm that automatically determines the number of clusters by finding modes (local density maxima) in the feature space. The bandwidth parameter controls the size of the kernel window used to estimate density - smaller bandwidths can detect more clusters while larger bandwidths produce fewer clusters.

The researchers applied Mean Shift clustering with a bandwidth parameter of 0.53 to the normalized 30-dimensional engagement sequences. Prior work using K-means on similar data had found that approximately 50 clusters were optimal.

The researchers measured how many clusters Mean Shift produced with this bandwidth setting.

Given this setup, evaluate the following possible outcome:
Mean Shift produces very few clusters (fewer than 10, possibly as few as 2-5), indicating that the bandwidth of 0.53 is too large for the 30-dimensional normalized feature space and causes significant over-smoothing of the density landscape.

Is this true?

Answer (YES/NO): NO